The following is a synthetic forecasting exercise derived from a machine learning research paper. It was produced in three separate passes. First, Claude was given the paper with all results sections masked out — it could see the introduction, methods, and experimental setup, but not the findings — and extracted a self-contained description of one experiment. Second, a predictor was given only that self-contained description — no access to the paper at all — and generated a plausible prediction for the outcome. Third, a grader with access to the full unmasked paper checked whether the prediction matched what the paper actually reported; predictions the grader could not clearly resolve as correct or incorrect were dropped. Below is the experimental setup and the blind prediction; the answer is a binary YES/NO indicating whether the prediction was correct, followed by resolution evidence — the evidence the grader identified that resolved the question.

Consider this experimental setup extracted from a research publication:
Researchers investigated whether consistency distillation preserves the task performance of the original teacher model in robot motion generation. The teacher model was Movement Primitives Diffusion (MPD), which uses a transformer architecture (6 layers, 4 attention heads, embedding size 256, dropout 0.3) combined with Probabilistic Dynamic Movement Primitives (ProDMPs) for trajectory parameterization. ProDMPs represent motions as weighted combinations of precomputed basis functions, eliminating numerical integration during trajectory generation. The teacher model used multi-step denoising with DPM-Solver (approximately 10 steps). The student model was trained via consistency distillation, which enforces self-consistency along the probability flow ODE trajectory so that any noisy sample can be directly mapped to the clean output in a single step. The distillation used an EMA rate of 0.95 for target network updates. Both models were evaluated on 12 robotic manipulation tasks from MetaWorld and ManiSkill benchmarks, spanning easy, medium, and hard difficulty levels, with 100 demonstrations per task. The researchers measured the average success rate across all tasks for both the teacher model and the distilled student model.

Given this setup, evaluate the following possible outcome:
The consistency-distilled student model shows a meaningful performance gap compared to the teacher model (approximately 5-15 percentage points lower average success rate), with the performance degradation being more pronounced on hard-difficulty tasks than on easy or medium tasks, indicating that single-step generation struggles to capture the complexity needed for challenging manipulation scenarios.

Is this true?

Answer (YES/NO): NO